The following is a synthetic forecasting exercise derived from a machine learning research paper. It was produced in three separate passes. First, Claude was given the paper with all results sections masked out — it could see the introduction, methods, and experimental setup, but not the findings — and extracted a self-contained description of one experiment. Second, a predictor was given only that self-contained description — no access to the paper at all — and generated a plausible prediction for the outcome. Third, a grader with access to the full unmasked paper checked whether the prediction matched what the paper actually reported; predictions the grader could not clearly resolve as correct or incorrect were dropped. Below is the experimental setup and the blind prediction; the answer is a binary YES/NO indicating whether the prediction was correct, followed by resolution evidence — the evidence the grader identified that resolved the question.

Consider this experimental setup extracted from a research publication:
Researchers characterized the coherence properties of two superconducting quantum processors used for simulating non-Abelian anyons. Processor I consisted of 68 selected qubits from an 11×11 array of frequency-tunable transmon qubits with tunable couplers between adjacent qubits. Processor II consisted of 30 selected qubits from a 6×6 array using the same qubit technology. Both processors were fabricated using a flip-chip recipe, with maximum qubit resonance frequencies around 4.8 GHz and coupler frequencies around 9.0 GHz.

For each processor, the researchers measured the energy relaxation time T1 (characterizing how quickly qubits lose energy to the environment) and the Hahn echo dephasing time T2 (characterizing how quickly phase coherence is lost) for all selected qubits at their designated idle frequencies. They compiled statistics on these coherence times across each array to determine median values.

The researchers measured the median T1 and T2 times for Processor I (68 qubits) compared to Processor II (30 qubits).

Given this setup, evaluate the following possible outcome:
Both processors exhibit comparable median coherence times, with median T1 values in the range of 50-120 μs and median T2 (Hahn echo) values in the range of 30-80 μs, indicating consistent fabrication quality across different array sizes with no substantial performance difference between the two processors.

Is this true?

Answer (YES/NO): NO